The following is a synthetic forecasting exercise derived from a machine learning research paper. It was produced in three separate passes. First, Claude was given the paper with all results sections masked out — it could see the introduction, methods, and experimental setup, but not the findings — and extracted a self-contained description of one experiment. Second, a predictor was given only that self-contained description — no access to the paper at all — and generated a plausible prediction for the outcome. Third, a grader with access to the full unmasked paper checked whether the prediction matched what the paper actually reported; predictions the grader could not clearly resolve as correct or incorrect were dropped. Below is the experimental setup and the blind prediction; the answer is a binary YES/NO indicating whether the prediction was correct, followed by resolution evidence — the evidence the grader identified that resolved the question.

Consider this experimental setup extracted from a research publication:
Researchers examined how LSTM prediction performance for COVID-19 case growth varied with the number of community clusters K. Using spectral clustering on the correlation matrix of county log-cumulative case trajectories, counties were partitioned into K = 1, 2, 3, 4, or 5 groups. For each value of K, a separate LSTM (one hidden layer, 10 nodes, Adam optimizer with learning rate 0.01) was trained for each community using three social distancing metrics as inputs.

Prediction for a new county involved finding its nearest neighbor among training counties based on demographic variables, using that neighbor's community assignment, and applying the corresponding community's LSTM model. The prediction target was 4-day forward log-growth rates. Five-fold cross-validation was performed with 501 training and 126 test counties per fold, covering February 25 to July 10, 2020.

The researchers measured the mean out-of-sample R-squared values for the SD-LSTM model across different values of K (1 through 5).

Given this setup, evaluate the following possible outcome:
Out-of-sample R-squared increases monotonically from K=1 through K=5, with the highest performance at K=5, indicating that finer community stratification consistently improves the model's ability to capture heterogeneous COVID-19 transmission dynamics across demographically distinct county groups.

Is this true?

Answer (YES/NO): NO